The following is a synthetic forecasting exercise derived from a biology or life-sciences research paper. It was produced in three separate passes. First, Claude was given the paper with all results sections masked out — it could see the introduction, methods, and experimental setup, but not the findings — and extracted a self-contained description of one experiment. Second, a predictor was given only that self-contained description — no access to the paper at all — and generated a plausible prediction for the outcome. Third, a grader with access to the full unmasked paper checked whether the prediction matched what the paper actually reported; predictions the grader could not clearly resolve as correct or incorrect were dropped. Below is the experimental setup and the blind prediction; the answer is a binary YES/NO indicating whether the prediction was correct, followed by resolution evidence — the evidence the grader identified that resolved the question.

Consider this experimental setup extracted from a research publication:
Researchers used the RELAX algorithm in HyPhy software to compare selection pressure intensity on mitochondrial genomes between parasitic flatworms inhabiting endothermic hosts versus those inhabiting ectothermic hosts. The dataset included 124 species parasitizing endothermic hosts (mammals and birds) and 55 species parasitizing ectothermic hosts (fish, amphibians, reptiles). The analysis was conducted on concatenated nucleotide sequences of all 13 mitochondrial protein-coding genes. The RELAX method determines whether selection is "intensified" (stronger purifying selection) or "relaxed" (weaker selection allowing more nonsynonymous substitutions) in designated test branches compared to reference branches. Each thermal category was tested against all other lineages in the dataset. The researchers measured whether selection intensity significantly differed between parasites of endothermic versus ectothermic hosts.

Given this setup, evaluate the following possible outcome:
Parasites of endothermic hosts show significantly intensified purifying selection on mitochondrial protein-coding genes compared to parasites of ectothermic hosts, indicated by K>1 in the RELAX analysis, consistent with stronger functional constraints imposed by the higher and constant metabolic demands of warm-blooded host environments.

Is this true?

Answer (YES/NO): NO